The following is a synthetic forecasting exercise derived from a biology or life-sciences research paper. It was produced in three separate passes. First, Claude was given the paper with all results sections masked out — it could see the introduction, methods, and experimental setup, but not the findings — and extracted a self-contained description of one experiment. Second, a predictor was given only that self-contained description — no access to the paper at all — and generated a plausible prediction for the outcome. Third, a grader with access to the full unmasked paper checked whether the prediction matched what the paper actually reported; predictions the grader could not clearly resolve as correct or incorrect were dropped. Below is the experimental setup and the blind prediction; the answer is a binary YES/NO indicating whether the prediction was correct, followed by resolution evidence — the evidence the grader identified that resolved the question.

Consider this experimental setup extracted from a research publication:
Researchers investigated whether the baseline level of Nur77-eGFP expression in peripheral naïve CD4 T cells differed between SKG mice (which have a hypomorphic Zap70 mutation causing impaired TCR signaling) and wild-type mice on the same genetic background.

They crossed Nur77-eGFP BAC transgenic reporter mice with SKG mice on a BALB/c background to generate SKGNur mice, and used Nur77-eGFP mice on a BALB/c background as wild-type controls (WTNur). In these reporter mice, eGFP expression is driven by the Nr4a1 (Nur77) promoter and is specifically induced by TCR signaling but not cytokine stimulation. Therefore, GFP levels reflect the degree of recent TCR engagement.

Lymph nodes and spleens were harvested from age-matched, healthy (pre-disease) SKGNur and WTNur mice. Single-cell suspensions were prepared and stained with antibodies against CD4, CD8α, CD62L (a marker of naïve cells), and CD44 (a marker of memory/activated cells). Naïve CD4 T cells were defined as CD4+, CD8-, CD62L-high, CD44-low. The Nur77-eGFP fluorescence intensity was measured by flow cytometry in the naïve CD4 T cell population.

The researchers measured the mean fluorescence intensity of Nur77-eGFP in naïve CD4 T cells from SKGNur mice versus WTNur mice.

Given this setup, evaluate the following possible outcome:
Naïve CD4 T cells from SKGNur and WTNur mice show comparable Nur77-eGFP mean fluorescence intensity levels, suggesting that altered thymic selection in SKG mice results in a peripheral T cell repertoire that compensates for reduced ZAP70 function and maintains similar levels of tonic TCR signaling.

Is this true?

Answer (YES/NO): NO